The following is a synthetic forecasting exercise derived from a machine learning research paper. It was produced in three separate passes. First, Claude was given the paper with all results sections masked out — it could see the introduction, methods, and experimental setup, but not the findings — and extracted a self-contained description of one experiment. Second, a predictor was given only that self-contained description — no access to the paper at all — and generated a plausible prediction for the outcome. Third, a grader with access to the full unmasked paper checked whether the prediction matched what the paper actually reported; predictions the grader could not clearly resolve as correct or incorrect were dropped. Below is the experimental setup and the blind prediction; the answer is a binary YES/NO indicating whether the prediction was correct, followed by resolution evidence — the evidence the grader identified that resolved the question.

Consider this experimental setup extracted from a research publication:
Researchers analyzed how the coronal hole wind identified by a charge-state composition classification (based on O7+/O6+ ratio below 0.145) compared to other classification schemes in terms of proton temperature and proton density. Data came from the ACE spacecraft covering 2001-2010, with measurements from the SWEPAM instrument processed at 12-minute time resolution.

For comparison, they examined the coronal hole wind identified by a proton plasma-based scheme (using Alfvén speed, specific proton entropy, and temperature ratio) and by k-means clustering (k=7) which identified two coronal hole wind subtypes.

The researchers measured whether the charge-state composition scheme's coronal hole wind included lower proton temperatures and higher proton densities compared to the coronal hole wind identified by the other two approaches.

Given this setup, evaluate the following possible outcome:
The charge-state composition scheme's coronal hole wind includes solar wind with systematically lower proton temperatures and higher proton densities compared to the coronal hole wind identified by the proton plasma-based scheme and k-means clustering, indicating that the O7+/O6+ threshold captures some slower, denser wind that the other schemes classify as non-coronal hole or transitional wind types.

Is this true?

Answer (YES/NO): YES